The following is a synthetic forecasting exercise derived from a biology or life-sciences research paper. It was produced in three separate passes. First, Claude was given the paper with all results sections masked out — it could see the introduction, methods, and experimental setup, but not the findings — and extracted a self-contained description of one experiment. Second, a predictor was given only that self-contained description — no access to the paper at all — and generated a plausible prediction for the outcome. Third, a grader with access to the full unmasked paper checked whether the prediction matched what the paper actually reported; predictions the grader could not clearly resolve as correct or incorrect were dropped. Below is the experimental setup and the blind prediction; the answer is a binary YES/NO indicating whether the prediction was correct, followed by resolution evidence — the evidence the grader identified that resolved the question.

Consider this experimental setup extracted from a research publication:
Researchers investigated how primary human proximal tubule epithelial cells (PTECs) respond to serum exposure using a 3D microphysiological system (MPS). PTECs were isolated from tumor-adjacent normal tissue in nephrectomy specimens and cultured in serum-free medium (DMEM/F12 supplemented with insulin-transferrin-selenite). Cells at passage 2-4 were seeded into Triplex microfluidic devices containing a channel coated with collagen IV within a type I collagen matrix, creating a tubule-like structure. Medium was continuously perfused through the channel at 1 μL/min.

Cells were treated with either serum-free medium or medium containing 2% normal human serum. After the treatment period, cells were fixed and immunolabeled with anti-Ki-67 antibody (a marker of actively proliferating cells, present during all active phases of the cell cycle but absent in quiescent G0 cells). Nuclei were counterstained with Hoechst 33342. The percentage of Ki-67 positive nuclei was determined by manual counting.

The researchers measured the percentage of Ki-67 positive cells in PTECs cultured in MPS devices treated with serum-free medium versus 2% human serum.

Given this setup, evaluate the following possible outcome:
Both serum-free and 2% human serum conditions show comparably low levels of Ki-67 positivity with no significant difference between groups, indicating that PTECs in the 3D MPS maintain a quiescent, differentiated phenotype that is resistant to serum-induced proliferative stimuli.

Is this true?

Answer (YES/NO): NO